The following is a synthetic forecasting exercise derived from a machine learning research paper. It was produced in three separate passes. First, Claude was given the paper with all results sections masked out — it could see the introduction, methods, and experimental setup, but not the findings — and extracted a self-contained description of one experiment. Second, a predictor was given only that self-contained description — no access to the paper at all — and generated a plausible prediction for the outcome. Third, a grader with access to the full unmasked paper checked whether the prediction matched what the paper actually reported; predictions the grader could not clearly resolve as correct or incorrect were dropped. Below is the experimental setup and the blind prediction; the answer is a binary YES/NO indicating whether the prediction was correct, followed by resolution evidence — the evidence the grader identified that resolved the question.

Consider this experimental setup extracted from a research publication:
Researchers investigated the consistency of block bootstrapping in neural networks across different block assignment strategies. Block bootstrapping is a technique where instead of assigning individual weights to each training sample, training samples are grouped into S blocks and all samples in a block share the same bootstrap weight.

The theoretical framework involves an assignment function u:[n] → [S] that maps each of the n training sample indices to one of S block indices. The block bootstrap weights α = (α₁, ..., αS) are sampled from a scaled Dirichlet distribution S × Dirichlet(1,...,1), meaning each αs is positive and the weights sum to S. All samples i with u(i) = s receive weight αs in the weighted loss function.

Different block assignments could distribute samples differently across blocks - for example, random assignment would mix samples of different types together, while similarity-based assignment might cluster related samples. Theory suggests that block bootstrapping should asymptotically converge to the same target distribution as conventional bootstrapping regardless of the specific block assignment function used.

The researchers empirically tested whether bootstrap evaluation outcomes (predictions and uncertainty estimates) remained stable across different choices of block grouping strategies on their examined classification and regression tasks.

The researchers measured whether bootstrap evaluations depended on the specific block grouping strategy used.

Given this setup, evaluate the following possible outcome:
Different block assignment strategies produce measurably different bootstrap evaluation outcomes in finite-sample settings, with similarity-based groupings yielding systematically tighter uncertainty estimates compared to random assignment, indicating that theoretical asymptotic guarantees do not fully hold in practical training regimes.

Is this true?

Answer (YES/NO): NO